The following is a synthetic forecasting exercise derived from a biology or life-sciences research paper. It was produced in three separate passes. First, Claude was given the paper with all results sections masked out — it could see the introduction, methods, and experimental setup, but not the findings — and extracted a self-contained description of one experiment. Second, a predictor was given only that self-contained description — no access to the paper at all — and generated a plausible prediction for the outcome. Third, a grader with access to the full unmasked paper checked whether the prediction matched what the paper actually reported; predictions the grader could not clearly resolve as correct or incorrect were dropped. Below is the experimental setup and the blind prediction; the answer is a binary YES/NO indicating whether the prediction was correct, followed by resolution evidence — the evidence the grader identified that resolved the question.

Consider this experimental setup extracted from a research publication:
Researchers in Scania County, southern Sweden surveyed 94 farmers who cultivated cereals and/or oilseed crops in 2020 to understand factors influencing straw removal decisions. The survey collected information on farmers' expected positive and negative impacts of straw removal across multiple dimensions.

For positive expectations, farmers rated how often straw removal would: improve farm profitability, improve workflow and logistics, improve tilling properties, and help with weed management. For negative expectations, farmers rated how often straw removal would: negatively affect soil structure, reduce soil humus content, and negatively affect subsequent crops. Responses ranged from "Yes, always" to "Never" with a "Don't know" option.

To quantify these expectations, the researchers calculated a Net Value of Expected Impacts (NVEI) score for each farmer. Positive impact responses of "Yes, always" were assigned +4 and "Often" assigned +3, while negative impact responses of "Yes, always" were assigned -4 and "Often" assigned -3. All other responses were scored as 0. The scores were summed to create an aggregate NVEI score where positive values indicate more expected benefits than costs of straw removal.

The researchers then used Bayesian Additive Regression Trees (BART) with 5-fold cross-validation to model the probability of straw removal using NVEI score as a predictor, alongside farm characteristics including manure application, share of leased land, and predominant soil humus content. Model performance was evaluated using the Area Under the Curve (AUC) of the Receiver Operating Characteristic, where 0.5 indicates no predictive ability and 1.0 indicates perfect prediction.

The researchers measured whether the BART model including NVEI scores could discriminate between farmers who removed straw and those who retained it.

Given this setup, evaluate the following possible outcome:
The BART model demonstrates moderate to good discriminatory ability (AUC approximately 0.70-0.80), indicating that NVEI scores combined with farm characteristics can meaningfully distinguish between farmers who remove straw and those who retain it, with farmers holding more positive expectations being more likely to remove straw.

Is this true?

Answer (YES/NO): NO